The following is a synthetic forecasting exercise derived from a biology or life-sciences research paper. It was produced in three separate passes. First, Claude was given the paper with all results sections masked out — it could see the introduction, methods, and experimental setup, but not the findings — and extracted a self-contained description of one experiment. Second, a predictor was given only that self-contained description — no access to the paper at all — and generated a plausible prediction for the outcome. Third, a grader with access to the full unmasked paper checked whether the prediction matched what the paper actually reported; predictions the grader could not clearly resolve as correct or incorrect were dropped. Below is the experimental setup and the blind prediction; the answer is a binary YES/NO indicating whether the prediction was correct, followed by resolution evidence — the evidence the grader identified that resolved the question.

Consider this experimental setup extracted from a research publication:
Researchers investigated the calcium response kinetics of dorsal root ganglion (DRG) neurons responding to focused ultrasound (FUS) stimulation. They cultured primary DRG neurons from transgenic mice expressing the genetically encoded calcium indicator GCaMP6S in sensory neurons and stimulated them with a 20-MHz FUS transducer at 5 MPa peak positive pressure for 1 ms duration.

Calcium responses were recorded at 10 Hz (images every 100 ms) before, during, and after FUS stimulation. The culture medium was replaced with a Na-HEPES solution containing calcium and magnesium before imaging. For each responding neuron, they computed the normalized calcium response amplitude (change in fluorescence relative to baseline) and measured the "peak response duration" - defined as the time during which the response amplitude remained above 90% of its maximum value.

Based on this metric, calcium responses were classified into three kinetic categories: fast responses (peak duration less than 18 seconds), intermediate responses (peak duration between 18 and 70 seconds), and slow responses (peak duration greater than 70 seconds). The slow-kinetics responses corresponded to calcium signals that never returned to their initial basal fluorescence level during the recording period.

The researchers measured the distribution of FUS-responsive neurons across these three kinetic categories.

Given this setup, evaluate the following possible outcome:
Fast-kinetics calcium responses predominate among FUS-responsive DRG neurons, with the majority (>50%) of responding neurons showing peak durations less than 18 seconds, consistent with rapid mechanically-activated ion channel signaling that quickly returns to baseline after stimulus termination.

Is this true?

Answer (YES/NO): NO